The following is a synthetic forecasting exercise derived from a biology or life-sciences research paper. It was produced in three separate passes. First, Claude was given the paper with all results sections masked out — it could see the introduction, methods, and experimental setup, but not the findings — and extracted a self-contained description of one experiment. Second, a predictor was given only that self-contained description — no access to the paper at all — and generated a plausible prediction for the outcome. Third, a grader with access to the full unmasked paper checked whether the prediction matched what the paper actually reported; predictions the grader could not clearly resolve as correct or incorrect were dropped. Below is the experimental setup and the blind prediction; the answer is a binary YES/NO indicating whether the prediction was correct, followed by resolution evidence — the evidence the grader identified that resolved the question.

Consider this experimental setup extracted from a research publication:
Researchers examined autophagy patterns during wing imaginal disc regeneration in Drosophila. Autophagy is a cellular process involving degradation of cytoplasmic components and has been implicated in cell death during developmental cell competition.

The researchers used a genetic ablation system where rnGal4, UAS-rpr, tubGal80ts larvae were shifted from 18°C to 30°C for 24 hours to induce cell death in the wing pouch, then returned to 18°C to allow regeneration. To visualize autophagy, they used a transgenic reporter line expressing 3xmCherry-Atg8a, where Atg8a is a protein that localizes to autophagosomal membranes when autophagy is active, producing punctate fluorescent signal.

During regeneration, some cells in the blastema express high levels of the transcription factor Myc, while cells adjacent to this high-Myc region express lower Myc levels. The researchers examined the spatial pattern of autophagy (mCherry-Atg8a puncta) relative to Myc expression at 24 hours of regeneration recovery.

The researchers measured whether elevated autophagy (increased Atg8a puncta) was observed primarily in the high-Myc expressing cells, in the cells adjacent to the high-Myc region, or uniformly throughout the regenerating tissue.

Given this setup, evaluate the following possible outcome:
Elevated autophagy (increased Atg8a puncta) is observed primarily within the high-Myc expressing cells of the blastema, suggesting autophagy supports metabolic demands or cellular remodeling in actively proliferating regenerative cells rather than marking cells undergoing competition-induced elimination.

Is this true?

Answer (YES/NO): NO